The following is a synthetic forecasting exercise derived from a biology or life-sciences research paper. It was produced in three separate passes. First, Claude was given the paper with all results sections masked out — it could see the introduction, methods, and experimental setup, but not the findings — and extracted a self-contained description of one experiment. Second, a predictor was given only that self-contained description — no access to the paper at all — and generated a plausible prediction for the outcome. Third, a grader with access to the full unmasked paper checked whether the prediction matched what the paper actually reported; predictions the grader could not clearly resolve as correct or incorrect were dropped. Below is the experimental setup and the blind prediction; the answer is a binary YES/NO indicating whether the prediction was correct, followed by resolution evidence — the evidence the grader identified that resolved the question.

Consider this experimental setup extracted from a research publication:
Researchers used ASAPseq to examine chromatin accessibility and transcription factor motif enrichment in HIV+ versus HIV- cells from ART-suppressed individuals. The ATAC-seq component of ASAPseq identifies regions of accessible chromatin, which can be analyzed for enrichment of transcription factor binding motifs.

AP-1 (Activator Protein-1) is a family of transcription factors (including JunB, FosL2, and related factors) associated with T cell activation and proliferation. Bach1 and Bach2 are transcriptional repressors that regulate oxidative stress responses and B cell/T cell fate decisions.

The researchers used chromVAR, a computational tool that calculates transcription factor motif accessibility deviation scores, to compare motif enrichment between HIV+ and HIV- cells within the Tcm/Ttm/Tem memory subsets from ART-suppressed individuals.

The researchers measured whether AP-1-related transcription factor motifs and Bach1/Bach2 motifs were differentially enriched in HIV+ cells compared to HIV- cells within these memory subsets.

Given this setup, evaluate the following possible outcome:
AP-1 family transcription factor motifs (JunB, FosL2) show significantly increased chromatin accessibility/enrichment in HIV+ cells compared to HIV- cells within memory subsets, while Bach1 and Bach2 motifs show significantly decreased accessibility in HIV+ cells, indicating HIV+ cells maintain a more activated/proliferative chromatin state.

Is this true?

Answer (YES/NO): NO